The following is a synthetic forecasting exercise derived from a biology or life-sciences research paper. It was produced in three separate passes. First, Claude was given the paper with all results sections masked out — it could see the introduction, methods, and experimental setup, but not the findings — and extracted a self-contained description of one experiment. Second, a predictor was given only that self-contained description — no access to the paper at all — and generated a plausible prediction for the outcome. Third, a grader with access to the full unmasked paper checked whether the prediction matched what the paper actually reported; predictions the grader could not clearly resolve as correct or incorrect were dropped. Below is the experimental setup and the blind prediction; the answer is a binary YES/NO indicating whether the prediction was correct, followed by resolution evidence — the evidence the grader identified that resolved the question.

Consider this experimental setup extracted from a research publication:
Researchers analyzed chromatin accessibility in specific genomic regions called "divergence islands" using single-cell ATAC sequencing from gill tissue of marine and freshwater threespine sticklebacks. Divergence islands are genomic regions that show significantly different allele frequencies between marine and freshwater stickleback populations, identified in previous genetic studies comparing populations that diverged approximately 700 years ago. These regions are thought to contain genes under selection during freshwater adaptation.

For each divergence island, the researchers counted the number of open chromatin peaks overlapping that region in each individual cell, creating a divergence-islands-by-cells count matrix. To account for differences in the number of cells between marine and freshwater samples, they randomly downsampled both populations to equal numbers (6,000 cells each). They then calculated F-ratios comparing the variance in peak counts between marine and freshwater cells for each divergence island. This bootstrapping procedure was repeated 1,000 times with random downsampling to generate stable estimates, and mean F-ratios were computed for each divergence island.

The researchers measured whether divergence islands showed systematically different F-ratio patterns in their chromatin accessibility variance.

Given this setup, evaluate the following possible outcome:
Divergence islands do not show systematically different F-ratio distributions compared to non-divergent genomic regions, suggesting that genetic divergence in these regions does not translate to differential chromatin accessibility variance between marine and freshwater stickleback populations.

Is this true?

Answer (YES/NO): YES